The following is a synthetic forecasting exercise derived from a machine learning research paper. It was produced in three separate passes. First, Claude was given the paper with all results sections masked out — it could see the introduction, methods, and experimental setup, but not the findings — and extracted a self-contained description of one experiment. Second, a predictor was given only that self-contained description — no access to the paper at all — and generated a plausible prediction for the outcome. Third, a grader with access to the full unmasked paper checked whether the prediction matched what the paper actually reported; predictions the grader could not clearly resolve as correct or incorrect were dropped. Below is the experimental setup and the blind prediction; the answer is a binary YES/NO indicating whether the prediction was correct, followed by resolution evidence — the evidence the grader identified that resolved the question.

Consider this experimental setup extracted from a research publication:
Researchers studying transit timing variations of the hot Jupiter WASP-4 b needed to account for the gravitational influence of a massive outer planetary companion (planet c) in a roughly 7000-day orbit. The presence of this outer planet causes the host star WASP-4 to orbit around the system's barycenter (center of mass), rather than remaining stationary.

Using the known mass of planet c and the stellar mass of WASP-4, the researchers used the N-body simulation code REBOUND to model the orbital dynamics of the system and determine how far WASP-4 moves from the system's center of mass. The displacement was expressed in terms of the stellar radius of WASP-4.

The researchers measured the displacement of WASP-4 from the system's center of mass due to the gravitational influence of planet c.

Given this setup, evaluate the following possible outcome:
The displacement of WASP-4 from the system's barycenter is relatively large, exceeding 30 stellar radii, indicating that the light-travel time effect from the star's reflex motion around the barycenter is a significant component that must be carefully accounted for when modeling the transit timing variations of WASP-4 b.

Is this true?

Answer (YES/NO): NO